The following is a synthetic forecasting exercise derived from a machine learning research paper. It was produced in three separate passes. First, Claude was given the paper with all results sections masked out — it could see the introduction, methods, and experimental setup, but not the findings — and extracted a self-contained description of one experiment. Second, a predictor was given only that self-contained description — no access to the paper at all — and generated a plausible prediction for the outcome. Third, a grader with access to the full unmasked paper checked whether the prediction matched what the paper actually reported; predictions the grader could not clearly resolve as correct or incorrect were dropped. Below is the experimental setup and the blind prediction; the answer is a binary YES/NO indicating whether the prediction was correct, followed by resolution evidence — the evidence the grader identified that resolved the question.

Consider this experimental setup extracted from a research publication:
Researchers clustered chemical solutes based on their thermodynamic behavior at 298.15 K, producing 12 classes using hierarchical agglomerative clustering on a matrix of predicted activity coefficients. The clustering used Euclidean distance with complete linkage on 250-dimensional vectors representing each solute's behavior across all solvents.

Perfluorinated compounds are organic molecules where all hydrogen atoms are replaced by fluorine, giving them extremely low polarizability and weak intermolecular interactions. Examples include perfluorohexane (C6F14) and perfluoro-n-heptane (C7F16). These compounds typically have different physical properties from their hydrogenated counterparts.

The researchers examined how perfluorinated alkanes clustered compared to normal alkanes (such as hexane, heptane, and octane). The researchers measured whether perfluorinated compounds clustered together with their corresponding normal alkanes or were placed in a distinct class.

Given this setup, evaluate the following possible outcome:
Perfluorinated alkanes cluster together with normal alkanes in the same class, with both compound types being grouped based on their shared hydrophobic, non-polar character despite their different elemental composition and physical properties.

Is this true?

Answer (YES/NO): NO